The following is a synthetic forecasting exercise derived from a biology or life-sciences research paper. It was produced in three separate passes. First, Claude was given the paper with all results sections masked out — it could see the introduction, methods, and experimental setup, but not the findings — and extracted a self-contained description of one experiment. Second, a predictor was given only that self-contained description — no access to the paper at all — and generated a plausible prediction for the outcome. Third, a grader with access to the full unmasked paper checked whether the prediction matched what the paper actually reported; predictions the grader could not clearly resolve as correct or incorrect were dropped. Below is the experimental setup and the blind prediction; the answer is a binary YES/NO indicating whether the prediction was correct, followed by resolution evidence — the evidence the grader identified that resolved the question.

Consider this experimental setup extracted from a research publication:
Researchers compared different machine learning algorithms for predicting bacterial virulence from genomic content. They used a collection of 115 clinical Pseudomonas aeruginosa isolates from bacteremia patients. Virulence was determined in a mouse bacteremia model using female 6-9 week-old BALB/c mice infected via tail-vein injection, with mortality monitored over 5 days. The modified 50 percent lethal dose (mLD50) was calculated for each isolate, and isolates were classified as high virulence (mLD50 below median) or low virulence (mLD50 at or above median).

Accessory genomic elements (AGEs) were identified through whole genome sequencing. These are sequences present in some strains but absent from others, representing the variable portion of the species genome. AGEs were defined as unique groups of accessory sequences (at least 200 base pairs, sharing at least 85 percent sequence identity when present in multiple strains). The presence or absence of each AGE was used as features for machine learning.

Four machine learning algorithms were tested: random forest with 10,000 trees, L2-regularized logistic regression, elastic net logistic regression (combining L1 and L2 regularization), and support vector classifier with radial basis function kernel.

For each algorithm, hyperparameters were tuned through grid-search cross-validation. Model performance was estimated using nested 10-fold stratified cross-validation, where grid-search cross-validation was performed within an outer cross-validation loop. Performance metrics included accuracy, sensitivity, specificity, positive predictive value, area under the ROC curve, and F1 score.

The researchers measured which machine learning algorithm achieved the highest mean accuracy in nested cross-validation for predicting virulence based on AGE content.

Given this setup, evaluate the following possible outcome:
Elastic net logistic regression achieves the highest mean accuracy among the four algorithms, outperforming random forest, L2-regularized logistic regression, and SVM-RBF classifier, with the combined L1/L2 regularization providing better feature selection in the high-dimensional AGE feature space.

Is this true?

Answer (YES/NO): NO